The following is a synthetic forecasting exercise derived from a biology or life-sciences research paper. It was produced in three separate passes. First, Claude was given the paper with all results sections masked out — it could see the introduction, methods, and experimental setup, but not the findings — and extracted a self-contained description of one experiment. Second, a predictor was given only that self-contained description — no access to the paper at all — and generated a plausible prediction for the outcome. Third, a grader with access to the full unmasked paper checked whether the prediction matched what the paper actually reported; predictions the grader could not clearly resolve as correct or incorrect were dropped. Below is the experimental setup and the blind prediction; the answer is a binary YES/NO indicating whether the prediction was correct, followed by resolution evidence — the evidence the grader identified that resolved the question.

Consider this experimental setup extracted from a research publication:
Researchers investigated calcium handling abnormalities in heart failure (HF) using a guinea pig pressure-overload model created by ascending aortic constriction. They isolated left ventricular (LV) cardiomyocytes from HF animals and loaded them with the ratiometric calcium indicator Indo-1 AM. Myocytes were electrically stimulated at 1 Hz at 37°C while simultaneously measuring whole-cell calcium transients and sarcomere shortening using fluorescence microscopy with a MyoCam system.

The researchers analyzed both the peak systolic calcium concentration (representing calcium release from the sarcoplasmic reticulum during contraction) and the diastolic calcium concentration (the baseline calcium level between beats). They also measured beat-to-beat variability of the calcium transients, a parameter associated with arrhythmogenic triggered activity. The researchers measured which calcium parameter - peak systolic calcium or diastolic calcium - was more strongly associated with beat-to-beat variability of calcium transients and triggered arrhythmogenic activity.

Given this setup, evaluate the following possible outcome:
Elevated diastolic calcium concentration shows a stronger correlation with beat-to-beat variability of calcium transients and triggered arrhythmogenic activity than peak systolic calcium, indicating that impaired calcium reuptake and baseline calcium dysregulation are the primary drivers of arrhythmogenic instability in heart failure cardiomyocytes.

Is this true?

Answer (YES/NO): YES